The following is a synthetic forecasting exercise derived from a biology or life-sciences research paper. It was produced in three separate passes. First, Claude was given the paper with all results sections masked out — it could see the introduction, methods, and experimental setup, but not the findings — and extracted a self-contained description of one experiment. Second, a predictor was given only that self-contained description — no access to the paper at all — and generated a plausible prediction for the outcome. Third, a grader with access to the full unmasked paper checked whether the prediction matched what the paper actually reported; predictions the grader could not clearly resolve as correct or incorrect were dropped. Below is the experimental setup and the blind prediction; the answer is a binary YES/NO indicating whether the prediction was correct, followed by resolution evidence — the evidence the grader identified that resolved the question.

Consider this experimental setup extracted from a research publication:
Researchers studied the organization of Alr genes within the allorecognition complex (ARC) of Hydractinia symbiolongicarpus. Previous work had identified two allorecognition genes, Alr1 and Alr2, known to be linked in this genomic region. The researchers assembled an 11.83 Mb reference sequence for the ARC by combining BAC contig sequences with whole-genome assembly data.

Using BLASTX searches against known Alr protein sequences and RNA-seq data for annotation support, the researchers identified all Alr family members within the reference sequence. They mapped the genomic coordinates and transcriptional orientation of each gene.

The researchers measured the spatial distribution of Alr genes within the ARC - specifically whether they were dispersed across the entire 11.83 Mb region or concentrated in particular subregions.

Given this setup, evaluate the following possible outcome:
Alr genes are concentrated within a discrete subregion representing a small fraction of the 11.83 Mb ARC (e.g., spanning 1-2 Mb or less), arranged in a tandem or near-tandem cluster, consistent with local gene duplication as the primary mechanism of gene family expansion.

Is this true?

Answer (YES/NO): NO